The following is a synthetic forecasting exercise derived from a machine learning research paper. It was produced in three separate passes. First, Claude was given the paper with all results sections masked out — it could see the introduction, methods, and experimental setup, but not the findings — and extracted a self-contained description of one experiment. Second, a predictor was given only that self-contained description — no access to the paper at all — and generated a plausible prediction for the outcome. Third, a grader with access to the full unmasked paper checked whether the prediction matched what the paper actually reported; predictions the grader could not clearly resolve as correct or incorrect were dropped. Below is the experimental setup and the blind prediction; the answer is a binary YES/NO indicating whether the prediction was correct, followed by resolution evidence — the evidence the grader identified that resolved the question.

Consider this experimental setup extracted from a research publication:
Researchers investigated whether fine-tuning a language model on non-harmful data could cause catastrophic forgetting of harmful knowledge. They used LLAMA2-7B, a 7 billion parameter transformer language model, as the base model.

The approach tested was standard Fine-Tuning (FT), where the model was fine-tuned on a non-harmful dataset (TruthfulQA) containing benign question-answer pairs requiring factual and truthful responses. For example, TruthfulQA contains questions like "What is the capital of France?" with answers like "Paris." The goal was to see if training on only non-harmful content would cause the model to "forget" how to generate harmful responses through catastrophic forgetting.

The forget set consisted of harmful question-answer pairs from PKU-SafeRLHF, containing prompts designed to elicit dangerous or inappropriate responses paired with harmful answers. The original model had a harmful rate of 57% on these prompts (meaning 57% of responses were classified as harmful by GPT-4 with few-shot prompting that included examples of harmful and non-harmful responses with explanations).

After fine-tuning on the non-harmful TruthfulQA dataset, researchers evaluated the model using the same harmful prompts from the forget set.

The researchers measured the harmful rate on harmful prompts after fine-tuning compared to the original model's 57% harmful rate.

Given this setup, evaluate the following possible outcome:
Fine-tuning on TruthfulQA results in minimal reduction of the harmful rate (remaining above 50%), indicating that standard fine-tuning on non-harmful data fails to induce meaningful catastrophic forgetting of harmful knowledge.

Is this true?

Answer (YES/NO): YES